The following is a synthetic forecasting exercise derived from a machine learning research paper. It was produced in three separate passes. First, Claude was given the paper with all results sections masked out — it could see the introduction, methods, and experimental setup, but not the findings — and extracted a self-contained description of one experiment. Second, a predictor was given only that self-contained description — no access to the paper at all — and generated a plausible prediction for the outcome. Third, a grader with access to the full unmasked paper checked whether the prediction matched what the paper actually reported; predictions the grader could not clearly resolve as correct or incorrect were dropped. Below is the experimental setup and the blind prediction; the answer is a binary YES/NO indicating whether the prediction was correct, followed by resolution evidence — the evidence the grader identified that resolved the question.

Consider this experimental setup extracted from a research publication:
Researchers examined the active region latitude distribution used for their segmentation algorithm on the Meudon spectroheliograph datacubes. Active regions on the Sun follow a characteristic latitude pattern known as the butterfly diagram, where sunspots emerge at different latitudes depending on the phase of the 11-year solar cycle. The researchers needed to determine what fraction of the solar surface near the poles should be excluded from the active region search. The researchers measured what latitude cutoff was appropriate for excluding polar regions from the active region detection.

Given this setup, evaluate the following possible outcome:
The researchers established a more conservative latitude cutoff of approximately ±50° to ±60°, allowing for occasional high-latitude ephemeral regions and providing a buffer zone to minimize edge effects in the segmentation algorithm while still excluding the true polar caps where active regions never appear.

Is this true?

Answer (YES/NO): NO